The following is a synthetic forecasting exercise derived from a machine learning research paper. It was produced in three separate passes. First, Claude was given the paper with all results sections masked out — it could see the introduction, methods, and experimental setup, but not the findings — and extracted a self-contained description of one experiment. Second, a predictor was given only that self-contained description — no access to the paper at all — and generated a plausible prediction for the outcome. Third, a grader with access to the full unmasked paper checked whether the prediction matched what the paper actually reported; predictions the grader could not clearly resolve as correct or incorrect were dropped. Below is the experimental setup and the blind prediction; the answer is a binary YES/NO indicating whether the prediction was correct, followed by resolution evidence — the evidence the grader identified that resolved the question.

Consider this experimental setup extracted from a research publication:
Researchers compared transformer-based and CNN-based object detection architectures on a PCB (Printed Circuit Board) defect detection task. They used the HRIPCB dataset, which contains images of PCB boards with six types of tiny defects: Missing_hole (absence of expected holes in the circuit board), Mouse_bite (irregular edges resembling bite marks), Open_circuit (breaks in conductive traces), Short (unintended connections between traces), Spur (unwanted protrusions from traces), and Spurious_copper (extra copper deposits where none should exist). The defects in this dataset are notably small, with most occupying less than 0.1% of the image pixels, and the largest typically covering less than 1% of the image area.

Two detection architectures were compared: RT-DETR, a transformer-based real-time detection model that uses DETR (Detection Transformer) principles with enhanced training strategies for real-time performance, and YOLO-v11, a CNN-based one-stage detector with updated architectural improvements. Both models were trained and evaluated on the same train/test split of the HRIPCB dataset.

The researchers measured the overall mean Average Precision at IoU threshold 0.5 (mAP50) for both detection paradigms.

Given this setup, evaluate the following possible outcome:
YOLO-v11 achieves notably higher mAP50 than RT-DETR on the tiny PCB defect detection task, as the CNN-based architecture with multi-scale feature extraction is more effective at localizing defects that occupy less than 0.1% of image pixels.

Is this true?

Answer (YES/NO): YES